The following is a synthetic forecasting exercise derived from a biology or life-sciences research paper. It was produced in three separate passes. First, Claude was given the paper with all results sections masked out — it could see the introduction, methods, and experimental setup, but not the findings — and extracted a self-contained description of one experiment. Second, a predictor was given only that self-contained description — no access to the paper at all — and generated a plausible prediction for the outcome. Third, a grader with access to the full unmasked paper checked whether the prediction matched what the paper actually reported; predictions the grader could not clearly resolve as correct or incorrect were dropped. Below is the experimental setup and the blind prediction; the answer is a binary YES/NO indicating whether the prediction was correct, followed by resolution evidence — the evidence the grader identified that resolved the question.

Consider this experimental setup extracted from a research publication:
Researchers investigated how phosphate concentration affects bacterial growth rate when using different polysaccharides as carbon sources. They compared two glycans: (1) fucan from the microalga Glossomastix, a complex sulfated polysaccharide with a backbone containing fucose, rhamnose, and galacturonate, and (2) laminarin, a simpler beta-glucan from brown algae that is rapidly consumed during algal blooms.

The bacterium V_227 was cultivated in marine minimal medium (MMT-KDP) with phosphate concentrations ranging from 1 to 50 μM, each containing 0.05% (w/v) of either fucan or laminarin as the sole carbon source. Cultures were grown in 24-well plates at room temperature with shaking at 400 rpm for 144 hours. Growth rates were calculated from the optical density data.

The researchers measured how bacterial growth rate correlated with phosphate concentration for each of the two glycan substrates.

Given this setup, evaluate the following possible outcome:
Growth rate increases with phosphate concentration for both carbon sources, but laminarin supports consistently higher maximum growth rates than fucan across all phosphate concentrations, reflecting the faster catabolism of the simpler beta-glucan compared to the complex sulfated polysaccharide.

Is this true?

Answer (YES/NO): NO